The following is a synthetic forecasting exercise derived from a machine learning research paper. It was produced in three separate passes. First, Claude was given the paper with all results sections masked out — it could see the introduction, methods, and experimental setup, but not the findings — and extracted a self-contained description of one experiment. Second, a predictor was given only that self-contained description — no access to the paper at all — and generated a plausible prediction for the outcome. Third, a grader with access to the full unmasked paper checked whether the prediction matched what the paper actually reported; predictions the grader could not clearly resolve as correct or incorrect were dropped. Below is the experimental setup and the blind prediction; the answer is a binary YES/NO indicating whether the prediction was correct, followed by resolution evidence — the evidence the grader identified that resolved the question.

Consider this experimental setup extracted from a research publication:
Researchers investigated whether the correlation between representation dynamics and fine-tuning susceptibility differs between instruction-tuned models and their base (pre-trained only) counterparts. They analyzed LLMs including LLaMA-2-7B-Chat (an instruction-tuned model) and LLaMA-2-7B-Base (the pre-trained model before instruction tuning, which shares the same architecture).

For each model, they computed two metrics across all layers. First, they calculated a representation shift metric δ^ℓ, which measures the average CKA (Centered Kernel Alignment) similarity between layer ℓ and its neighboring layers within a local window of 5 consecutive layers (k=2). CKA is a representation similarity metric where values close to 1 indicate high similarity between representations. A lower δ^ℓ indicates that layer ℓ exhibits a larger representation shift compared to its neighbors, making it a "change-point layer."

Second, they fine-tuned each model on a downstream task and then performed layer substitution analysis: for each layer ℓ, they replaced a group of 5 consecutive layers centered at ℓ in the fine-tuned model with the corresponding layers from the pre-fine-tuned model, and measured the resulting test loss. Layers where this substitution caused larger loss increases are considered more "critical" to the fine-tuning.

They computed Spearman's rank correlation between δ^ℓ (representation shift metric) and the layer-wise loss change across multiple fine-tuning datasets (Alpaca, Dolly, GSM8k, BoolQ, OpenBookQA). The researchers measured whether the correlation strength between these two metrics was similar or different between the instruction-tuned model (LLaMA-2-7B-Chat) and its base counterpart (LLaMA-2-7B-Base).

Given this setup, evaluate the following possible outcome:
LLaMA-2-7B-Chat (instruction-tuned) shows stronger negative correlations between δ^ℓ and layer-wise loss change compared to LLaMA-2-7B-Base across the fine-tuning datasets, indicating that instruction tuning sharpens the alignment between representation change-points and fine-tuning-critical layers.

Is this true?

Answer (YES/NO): YES